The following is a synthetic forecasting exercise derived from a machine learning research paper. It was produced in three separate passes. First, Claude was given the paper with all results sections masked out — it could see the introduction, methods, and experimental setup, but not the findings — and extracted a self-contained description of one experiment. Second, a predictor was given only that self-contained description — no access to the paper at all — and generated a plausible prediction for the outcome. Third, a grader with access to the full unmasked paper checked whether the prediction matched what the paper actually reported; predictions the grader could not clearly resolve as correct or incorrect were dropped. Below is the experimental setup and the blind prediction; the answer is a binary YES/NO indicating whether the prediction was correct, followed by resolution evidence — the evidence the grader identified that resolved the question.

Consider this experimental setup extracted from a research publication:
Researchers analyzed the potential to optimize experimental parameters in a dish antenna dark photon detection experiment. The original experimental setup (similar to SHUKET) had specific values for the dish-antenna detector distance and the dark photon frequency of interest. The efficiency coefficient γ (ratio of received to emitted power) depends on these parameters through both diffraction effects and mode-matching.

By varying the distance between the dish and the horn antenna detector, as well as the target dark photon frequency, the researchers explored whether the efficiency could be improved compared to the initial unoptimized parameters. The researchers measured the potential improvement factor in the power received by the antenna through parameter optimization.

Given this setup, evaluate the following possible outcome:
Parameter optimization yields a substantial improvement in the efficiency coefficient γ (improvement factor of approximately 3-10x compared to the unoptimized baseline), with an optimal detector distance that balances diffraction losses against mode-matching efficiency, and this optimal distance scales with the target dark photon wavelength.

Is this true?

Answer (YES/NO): YES